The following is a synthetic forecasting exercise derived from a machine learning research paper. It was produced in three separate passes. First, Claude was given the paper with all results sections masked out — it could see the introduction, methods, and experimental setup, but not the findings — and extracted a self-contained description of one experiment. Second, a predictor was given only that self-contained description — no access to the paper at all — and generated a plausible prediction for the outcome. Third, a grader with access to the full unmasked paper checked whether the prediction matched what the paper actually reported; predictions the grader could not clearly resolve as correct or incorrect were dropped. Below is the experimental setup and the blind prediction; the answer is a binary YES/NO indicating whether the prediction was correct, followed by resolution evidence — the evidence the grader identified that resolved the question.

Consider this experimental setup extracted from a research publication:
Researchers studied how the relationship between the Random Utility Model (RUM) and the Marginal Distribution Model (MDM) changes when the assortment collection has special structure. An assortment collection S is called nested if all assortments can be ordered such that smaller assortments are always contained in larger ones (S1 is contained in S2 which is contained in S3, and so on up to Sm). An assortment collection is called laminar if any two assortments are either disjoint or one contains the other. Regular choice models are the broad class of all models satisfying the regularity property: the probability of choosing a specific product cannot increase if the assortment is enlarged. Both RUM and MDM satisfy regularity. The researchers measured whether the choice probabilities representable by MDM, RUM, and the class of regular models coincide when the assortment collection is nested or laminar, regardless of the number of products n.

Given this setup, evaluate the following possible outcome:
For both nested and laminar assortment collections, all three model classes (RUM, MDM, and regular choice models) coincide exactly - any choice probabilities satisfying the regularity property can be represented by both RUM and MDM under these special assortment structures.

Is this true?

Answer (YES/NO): NO